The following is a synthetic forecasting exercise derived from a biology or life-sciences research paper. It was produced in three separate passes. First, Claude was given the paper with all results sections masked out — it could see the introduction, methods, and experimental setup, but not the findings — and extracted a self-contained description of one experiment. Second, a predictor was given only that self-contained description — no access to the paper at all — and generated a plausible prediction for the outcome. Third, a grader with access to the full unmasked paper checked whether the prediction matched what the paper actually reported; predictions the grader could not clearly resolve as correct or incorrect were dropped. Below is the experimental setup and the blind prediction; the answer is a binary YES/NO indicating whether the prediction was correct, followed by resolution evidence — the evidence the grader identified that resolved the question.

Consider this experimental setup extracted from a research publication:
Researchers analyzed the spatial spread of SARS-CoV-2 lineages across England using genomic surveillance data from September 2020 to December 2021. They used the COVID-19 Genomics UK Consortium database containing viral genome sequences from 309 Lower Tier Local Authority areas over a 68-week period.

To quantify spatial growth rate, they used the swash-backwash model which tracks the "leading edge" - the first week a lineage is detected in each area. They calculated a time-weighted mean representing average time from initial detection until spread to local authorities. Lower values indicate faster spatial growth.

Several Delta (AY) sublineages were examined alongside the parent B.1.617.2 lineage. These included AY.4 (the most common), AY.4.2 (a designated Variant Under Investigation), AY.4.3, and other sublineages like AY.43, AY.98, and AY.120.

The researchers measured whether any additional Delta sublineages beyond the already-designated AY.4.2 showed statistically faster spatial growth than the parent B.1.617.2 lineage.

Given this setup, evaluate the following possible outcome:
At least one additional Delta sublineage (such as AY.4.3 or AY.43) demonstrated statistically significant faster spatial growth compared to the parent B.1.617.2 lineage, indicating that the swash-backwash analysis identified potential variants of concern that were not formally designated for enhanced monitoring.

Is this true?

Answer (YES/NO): YES